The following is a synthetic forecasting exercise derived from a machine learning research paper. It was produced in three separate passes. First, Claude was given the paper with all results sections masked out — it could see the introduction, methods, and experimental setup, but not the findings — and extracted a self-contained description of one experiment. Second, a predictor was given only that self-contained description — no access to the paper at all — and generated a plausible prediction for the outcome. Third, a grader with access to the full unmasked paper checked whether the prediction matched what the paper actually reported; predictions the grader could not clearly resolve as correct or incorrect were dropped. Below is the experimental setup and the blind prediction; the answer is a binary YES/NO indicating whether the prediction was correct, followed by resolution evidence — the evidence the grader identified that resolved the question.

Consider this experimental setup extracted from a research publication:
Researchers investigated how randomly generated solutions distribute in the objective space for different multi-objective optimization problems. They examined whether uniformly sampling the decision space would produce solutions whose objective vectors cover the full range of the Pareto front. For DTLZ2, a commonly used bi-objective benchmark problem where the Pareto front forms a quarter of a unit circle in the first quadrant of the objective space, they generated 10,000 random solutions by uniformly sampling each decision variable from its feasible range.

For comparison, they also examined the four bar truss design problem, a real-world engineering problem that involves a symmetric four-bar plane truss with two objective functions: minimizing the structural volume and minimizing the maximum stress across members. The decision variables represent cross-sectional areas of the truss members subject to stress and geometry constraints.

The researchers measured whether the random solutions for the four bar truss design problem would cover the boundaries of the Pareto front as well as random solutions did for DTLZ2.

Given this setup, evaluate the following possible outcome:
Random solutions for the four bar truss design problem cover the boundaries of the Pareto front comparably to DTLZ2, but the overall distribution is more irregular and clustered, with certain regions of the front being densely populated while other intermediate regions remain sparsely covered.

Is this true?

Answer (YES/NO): NO